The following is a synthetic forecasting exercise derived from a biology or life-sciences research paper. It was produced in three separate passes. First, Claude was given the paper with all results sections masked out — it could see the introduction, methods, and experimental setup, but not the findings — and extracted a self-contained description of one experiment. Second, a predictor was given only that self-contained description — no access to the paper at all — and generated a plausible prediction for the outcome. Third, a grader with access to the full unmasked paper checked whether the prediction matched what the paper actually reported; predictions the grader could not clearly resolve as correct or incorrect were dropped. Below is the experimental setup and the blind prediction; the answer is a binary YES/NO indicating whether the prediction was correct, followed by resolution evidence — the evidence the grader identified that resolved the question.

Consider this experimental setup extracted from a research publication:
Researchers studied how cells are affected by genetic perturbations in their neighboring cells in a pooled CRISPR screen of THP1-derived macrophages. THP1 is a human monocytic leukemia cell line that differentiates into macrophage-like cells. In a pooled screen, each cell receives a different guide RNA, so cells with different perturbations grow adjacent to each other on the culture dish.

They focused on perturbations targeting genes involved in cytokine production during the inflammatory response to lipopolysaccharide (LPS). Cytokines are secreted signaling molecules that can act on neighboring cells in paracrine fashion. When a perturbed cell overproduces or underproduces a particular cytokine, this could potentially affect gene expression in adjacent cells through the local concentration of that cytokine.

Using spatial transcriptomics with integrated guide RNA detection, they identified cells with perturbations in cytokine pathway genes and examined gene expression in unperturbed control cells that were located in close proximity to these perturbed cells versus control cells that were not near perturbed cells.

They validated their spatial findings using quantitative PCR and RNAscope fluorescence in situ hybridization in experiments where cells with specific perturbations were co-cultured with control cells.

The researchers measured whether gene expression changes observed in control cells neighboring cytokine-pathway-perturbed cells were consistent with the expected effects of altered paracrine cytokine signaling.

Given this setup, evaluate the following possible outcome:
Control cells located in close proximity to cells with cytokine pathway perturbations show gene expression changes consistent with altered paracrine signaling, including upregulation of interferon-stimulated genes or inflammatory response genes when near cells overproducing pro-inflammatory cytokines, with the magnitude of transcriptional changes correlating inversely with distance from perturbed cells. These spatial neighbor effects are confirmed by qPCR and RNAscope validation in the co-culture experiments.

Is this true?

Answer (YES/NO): NO